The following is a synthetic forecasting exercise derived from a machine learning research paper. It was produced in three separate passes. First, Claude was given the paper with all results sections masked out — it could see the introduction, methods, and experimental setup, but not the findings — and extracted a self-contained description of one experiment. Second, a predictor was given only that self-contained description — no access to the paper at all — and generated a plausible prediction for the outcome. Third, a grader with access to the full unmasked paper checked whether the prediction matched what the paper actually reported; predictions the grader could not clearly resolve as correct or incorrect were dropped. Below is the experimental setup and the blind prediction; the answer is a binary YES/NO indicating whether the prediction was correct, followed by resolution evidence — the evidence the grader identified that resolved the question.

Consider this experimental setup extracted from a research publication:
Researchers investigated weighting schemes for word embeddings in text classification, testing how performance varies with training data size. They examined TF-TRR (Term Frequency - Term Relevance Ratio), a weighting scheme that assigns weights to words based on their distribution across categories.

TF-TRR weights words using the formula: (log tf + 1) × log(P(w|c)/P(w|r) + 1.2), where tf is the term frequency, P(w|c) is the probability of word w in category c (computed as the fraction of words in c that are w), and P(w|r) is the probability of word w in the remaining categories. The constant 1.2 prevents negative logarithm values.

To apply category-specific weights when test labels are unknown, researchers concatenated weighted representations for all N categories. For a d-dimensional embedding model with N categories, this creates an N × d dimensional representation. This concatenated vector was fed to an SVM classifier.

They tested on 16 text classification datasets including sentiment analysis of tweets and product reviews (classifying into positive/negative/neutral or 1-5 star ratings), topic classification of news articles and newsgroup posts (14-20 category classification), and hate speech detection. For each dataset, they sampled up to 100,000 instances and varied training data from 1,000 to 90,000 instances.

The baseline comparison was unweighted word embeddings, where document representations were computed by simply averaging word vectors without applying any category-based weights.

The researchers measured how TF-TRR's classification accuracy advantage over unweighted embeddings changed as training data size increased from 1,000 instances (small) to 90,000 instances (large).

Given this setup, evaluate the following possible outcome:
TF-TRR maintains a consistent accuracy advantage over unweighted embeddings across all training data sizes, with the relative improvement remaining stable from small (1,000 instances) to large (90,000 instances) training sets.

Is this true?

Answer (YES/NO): NO